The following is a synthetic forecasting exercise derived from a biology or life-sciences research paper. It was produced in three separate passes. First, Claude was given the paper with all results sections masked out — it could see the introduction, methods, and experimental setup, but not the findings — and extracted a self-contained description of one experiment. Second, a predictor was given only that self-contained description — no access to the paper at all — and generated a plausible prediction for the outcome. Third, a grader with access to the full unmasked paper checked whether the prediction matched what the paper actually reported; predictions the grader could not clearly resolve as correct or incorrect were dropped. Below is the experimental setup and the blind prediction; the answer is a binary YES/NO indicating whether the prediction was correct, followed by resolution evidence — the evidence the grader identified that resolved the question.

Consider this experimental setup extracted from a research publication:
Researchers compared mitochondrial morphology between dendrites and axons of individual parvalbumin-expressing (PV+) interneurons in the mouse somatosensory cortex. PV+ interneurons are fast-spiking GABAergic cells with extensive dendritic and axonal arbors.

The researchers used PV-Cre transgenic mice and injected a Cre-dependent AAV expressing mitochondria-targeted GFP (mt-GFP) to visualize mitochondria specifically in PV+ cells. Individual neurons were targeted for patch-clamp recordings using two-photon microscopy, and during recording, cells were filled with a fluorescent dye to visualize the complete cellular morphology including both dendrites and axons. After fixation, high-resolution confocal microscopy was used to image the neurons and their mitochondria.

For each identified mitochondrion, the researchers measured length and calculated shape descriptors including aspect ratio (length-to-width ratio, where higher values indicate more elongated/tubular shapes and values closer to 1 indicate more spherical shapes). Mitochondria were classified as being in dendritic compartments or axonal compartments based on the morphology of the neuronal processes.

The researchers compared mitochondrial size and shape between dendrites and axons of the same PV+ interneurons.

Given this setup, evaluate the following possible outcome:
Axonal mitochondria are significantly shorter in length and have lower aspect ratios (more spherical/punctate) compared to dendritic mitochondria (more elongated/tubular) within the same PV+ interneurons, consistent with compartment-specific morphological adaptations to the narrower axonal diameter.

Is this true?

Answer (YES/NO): YES